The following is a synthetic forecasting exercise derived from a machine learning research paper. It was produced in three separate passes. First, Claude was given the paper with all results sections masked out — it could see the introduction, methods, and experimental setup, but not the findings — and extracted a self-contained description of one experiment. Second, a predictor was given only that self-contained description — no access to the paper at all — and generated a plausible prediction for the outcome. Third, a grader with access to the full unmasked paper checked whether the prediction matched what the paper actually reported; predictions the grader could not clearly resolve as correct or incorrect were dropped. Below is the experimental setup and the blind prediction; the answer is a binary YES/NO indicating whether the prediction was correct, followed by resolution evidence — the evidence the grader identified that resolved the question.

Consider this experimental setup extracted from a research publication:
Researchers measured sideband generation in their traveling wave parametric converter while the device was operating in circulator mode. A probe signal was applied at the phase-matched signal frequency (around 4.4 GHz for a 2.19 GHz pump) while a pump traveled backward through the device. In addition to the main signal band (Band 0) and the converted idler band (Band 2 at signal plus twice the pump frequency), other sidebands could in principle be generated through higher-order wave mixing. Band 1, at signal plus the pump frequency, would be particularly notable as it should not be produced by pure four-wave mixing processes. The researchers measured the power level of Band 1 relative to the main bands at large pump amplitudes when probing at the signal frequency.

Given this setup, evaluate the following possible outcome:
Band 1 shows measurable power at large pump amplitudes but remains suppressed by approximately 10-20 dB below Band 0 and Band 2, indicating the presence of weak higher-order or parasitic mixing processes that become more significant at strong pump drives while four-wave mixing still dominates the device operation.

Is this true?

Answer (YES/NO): YES